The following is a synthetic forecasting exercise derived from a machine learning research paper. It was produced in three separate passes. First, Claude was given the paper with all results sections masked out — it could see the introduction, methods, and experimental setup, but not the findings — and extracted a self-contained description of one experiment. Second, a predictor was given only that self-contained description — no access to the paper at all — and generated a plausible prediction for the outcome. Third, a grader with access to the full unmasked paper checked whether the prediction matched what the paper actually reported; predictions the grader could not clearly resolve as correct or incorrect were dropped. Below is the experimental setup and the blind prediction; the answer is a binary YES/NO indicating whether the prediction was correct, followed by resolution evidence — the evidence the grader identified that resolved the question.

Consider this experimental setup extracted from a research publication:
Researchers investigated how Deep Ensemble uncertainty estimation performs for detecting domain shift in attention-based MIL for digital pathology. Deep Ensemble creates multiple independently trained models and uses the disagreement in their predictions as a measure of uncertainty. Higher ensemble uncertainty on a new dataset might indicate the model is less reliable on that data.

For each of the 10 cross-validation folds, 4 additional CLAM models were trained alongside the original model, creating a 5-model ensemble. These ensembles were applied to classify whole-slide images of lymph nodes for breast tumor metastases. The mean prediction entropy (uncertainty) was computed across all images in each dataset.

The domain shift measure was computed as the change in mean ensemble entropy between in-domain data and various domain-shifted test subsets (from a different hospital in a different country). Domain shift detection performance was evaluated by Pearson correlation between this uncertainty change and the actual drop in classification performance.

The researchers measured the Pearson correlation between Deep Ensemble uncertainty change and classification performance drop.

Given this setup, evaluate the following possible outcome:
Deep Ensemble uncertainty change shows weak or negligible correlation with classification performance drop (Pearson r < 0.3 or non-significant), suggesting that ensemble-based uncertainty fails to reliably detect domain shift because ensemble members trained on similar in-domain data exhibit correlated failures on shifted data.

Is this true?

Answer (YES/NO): NO